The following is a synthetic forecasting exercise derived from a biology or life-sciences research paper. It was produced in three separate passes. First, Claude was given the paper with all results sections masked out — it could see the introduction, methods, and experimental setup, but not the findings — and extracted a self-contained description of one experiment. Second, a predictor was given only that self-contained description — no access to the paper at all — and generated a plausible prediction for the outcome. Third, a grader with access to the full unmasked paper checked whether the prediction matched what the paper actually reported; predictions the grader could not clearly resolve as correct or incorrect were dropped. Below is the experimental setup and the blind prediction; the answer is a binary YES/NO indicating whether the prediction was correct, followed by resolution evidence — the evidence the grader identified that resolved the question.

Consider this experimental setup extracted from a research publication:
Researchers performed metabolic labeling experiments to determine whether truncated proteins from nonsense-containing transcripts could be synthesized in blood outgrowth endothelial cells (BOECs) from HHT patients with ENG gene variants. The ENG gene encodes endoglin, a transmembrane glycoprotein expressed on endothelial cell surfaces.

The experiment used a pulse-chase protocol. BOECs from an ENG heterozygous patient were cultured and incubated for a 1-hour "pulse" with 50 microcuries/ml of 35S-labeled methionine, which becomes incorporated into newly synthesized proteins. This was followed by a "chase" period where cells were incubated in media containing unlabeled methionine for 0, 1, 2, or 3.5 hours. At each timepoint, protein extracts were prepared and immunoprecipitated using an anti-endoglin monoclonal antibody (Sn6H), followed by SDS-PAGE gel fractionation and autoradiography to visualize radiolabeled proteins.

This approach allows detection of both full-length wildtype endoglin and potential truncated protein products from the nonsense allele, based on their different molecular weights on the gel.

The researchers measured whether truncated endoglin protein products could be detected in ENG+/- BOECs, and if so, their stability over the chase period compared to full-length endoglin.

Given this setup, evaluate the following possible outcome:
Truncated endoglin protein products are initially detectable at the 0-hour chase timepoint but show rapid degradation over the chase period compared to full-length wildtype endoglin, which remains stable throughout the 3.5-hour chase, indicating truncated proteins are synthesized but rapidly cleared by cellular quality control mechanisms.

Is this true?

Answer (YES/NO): NO